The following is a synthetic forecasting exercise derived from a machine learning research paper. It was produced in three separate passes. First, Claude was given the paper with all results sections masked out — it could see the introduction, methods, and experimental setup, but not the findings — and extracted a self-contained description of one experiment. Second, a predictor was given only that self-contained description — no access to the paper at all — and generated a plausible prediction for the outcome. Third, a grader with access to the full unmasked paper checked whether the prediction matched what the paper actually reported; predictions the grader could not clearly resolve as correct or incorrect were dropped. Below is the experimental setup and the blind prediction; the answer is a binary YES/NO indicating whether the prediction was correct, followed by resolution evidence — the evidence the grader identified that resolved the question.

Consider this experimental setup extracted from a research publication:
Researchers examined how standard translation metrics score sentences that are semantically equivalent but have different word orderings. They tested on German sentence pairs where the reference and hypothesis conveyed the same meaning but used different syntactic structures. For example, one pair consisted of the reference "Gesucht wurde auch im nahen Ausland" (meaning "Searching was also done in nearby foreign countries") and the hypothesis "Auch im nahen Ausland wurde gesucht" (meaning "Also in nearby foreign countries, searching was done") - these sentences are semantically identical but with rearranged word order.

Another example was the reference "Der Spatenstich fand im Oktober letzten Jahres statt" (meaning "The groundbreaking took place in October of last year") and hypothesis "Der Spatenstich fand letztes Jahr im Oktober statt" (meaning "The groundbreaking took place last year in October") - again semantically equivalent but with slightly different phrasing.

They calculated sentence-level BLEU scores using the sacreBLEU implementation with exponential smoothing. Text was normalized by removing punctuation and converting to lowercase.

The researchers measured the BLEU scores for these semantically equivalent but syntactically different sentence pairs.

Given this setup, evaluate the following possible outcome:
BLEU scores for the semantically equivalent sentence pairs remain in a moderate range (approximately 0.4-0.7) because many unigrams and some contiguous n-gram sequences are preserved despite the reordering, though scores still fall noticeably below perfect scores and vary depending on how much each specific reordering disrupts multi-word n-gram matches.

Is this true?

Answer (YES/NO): NO